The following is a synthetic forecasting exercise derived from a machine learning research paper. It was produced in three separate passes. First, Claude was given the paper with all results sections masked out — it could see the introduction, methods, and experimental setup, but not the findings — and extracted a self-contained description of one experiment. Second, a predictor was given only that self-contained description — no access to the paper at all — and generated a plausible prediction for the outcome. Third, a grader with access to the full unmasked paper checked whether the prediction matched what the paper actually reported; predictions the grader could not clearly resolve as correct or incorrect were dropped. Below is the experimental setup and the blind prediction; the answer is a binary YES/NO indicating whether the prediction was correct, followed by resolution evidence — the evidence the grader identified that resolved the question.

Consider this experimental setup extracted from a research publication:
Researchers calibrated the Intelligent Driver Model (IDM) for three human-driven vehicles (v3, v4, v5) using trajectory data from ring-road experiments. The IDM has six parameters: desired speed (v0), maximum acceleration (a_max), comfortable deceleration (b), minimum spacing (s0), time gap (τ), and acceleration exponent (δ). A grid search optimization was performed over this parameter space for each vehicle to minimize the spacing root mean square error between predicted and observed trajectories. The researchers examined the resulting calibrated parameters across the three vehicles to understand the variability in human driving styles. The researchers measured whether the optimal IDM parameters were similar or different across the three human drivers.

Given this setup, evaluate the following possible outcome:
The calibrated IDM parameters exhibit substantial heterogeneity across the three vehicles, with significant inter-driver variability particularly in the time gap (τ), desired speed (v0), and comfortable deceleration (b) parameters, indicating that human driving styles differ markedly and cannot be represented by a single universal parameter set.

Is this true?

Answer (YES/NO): NO